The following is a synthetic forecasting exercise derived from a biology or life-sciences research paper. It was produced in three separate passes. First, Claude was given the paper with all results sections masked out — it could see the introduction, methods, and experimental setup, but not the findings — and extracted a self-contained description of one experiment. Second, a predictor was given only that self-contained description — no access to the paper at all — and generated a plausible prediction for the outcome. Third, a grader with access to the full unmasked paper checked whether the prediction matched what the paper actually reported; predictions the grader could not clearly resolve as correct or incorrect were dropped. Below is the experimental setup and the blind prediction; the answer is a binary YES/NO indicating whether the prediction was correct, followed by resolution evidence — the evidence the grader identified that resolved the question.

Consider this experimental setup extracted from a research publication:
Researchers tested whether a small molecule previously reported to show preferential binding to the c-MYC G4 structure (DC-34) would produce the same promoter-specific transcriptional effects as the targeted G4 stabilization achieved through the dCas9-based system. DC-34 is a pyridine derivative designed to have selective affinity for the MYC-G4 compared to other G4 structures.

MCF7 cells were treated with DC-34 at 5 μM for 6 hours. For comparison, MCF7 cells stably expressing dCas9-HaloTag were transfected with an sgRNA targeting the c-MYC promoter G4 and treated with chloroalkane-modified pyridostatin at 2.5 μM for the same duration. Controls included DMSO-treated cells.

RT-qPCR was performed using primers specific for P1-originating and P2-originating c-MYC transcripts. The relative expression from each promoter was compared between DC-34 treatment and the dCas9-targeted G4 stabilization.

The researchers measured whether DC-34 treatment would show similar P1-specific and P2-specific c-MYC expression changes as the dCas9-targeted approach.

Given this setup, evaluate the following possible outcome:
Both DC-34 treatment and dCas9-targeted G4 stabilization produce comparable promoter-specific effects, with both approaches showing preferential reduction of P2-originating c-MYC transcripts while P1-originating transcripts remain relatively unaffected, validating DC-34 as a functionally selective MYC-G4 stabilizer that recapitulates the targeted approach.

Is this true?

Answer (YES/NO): NO